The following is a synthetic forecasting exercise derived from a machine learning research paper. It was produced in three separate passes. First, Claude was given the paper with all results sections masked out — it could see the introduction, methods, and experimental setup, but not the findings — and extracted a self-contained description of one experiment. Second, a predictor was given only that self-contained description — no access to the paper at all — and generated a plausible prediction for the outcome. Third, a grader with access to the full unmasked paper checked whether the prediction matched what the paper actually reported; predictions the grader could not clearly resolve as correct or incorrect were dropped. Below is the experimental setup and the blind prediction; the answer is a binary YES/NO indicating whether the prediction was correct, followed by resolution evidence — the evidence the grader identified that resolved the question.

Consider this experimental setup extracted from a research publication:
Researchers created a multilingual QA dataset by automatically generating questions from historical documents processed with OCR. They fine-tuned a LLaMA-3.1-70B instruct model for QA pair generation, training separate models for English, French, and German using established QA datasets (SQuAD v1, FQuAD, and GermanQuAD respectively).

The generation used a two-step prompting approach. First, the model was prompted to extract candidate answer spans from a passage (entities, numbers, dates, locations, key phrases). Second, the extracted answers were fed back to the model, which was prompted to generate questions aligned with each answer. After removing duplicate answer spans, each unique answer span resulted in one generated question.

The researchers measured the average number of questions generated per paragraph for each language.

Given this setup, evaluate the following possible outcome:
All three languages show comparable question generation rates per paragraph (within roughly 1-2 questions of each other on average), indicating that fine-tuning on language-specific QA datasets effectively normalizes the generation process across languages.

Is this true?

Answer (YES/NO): NO